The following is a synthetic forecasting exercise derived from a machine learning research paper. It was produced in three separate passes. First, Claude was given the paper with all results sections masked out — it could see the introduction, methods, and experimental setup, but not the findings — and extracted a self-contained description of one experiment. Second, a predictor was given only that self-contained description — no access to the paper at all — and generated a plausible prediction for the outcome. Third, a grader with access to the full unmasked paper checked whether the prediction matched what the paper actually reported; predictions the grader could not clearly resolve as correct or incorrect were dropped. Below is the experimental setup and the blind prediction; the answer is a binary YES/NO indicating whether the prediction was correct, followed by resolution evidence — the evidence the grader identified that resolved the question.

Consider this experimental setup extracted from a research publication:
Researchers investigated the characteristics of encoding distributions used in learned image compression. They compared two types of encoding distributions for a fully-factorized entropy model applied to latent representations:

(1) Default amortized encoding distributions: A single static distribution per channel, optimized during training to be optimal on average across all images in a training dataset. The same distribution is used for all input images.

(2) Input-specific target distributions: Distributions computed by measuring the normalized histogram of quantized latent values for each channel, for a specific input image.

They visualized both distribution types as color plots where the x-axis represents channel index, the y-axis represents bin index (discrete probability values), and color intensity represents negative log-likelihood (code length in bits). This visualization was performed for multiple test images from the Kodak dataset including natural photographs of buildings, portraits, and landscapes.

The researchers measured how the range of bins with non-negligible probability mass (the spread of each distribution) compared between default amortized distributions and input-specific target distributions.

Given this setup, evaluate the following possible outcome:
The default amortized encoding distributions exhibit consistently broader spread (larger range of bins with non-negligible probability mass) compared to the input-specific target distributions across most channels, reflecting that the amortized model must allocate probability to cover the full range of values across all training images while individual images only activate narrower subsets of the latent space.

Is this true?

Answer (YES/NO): YES